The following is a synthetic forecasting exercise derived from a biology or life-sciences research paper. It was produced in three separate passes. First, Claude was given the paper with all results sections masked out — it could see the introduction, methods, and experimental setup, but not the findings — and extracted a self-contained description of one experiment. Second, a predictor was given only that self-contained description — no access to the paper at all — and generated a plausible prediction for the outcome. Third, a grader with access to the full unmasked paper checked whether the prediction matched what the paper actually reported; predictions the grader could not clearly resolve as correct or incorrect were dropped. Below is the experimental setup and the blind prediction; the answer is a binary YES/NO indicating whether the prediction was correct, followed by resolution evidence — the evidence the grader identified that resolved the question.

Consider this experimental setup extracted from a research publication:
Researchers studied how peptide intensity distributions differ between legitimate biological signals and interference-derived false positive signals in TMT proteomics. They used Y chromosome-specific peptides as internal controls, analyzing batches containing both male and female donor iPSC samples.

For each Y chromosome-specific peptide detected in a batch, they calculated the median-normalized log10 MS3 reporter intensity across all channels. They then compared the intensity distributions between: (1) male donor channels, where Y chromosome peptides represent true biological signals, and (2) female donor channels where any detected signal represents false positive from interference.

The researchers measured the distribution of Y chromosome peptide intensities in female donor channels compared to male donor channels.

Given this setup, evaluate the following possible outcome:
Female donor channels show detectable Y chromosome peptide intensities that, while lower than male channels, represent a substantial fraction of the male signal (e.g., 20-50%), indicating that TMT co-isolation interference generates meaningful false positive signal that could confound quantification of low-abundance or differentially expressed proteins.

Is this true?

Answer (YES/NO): YES